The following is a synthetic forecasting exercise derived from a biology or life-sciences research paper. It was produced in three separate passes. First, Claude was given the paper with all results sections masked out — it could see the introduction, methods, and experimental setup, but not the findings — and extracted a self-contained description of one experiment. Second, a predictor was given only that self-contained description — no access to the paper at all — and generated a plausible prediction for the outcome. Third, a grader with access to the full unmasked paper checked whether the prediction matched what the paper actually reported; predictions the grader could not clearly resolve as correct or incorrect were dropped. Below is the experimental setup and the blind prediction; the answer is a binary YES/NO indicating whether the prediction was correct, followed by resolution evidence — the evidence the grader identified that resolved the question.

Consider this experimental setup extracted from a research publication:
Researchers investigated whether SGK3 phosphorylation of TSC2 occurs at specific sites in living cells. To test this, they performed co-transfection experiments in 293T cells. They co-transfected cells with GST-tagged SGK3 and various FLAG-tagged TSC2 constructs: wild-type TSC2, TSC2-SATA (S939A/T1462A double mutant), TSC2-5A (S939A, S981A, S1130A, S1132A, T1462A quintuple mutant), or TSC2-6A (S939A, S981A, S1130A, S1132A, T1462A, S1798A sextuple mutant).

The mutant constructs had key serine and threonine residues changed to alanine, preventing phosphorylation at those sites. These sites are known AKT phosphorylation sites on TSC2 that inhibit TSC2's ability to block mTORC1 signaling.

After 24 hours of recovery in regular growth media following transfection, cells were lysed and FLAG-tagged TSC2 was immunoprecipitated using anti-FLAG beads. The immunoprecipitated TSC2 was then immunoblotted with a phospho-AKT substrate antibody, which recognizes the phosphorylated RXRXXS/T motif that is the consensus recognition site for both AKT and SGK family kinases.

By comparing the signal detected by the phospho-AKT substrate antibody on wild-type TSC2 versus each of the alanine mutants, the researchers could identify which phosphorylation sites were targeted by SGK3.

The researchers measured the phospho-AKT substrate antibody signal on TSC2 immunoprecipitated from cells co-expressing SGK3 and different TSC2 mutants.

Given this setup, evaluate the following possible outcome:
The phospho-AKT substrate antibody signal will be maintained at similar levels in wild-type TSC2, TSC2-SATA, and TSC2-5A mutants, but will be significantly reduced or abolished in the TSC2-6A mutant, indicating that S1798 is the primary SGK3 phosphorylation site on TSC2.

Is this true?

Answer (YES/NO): NO